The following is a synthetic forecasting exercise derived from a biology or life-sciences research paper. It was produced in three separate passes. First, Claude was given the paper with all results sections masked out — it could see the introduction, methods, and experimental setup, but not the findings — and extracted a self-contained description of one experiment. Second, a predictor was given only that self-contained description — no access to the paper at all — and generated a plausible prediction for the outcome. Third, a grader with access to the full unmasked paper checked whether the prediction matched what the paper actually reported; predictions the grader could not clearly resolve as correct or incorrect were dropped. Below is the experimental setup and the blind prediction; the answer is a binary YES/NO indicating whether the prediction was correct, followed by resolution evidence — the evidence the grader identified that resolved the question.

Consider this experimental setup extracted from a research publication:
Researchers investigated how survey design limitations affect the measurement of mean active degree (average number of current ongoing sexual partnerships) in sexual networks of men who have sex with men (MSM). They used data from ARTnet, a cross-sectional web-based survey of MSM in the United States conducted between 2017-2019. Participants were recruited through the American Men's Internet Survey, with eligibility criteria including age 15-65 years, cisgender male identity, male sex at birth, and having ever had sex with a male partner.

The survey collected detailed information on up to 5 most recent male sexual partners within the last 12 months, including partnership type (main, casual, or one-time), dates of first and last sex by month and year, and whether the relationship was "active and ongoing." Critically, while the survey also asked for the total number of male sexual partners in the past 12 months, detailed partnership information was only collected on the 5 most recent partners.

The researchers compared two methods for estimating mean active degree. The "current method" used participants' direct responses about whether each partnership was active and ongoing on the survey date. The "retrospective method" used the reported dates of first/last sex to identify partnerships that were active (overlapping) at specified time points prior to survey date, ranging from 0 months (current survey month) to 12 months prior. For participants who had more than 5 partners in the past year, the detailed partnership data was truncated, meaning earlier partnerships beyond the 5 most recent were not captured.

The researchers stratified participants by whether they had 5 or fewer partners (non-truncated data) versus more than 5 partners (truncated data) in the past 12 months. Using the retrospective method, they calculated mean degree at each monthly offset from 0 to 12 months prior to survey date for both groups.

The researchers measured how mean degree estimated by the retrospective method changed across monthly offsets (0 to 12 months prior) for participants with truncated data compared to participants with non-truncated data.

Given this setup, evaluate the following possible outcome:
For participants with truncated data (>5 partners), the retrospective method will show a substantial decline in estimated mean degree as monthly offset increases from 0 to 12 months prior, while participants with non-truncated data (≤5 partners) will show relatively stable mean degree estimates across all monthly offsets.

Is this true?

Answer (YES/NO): YES